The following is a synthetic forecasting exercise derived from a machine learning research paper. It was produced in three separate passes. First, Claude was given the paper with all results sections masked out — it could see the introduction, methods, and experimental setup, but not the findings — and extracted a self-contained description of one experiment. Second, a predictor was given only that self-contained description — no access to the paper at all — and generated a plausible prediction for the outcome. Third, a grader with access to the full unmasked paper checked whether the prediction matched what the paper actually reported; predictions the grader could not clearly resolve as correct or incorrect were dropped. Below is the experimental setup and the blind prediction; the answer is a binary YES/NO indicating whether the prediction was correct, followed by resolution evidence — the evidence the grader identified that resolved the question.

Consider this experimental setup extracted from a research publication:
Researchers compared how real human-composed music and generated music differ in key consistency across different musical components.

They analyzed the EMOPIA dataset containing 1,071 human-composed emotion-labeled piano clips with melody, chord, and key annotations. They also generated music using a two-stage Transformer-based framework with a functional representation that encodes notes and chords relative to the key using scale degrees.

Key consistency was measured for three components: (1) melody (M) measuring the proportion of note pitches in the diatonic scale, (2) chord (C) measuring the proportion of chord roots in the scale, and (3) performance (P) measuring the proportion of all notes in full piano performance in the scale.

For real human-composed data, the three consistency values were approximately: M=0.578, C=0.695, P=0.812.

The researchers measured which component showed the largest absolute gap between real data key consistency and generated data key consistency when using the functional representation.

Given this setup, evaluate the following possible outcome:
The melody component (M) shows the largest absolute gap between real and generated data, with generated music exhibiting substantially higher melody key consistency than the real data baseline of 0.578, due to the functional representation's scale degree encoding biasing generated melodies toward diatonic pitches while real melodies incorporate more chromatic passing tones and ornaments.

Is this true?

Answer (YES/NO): NO